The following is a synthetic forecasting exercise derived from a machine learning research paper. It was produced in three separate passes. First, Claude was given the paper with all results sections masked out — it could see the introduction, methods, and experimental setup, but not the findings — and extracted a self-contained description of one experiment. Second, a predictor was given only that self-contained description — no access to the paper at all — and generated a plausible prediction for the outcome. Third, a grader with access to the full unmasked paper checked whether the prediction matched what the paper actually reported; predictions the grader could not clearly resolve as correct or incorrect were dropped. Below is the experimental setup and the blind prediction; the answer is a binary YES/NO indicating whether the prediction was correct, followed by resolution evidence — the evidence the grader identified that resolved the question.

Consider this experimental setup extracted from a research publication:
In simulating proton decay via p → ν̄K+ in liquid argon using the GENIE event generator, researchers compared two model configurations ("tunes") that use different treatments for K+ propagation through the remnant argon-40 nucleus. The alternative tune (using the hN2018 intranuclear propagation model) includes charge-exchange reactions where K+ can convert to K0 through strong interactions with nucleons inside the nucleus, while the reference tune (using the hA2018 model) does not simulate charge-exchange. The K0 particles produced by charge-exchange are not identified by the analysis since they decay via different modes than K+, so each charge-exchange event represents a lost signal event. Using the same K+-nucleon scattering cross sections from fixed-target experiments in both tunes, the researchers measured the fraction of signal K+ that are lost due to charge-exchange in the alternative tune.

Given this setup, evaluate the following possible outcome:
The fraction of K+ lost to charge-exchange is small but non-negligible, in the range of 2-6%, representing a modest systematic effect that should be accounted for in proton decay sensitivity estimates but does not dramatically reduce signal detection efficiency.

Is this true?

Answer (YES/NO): NO